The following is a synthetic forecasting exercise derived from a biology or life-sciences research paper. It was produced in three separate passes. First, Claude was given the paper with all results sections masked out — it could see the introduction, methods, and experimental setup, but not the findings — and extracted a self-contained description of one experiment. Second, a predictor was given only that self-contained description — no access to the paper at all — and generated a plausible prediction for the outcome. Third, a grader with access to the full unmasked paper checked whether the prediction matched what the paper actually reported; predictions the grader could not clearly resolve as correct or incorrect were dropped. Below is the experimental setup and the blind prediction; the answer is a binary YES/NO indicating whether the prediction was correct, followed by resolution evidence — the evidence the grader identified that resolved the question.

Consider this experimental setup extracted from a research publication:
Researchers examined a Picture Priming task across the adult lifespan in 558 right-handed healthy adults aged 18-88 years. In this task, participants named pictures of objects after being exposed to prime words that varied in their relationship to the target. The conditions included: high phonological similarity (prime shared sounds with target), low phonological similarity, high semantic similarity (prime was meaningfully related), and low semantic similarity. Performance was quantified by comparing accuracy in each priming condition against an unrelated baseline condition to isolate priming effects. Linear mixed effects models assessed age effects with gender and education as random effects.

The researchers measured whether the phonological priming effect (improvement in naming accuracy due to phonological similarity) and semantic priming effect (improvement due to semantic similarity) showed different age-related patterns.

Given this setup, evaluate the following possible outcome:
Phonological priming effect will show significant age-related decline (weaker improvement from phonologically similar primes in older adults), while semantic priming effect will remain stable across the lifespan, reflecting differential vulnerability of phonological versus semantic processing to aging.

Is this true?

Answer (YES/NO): NO